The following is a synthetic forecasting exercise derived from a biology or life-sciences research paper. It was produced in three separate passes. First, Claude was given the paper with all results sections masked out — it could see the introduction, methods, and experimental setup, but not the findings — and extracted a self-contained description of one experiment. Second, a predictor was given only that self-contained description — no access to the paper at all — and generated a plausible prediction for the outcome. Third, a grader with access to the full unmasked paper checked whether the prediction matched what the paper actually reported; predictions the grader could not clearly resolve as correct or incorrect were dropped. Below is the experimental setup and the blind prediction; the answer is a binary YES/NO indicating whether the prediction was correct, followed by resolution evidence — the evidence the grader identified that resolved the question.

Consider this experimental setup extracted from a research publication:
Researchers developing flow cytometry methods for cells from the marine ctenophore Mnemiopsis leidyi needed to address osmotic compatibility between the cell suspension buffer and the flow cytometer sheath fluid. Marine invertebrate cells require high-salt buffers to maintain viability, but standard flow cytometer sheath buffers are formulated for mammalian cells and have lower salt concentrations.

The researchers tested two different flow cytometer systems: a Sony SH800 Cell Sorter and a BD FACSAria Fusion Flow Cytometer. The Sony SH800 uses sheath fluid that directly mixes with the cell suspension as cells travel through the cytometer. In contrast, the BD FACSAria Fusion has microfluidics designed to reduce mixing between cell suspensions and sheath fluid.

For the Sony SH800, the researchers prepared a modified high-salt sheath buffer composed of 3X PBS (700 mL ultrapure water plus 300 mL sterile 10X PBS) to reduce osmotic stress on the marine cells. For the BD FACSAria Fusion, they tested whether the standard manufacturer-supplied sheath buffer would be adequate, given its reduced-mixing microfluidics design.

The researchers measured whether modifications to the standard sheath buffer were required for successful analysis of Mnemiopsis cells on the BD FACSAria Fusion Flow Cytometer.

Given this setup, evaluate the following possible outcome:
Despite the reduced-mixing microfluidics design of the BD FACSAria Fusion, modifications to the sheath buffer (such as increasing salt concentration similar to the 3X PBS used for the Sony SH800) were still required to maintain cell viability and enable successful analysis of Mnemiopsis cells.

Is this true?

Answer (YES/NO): NO